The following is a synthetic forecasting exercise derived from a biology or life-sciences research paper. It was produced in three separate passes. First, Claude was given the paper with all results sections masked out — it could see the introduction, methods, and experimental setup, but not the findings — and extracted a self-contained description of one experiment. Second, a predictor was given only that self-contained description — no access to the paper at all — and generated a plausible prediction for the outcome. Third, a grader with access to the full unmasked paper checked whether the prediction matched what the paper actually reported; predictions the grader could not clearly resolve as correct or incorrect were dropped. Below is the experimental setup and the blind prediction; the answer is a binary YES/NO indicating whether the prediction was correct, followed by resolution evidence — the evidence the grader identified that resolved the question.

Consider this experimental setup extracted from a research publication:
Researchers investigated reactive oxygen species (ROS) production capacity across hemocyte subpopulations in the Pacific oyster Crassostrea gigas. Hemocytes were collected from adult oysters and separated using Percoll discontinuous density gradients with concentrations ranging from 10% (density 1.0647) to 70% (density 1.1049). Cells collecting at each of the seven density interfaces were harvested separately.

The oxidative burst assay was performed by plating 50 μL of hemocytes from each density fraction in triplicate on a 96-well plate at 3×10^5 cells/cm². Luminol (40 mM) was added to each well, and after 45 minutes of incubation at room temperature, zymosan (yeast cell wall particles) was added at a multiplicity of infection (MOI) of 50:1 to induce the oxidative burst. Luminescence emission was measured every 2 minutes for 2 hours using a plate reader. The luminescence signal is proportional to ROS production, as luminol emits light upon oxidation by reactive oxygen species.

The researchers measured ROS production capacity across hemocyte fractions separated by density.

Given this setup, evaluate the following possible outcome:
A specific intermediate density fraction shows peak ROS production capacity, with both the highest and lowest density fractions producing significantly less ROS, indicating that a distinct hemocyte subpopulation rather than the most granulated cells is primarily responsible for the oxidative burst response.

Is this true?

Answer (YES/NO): YES